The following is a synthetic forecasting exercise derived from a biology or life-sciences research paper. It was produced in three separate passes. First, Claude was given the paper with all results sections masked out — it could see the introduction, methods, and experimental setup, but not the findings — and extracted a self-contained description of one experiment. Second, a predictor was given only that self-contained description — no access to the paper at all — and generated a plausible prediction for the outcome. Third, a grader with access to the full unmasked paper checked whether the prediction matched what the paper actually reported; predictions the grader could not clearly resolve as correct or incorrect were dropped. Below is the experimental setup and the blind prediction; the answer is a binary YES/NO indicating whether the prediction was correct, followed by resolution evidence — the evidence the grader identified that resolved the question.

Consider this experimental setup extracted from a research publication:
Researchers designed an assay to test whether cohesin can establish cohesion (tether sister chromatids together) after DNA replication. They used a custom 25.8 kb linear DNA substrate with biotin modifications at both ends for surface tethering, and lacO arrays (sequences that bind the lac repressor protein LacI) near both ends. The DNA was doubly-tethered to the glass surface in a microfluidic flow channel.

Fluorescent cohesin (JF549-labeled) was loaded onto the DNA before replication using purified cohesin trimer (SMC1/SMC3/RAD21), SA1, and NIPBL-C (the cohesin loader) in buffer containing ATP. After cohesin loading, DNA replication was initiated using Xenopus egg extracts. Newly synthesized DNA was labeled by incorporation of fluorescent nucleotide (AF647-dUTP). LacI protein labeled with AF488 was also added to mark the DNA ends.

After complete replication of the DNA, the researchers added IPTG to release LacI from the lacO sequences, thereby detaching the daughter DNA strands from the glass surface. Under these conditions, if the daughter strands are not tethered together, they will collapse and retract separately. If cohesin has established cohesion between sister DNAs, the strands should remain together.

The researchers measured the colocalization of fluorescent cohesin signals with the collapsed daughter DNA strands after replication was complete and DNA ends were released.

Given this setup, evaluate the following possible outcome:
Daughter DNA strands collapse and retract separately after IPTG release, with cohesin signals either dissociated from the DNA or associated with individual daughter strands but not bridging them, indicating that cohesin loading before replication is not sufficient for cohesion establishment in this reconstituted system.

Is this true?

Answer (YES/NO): NO